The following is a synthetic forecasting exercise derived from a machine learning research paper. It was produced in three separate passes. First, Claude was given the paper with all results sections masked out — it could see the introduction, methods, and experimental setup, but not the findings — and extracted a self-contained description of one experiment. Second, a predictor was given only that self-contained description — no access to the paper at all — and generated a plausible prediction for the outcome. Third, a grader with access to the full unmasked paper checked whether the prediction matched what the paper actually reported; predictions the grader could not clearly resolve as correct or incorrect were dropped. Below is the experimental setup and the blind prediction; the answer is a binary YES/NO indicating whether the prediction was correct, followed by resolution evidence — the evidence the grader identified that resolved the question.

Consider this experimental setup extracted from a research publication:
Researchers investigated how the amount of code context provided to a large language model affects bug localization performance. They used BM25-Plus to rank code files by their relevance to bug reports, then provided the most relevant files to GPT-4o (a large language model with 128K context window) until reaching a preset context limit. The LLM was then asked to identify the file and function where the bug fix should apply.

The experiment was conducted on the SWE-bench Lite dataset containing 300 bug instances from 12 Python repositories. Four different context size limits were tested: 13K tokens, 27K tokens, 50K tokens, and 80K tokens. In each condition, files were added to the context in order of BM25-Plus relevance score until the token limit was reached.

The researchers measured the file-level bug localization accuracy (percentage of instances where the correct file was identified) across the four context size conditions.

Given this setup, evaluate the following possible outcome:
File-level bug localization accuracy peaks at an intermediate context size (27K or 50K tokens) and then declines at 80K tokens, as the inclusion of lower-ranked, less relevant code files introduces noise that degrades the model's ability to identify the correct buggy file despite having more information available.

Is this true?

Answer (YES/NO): YES